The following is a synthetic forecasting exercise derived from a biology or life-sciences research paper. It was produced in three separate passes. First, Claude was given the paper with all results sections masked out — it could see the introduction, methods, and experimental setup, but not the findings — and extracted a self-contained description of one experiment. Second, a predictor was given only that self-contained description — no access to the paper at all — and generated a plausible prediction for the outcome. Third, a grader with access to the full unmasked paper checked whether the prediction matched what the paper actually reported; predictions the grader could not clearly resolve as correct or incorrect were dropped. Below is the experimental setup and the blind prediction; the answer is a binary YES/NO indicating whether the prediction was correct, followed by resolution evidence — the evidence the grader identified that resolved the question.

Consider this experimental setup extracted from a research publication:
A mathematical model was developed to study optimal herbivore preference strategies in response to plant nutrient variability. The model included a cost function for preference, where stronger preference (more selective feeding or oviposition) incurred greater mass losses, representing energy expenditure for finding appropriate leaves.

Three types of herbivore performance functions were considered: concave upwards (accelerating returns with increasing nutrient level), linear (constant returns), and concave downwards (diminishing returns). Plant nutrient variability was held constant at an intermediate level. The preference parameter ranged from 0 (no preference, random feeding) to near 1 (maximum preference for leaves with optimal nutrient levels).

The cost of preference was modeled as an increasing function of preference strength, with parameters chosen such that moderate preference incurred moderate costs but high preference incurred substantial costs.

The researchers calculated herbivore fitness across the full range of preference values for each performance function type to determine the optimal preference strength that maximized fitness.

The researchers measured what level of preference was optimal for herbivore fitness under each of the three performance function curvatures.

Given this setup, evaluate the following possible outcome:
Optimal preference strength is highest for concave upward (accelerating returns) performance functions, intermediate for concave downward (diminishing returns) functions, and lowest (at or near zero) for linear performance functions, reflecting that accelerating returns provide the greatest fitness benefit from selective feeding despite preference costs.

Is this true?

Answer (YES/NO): NO